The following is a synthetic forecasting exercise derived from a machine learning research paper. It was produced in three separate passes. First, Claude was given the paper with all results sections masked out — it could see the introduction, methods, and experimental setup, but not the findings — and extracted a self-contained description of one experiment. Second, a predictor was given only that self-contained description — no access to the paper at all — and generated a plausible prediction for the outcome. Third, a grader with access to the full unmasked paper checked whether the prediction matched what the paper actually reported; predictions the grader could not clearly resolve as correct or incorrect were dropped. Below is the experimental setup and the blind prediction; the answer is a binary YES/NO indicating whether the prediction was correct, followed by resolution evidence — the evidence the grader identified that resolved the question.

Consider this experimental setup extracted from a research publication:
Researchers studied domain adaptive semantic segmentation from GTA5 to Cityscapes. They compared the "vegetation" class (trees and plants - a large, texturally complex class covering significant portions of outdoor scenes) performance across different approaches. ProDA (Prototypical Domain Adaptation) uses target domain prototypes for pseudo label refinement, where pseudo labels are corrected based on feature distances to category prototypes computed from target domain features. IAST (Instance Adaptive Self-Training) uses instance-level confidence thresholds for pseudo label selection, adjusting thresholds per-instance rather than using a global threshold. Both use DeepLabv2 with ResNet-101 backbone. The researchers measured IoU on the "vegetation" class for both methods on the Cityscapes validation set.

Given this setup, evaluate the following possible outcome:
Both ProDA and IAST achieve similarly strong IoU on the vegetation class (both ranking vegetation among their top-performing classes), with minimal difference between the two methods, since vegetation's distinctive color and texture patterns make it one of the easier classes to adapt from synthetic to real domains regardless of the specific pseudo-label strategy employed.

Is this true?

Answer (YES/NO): YES